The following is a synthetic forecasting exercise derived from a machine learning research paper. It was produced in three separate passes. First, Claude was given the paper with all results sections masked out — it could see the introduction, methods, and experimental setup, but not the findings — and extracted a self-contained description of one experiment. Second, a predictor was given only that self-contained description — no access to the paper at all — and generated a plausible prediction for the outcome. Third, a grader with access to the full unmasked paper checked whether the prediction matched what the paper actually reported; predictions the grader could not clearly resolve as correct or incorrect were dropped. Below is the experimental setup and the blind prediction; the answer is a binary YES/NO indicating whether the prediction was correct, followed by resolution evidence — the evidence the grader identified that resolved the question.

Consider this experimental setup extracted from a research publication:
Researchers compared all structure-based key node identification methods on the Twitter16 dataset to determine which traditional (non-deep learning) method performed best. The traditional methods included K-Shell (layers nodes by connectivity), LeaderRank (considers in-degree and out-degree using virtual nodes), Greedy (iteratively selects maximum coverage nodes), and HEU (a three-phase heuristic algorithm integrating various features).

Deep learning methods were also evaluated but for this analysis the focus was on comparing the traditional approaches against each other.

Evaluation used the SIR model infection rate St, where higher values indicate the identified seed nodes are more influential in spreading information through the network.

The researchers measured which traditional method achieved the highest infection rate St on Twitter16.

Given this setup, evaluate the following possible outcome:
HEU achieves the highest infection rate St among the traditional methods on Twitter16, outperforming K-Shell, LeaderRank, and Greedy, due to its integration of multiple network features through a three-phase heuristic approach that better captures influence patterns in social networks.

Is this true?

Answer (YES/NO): YES